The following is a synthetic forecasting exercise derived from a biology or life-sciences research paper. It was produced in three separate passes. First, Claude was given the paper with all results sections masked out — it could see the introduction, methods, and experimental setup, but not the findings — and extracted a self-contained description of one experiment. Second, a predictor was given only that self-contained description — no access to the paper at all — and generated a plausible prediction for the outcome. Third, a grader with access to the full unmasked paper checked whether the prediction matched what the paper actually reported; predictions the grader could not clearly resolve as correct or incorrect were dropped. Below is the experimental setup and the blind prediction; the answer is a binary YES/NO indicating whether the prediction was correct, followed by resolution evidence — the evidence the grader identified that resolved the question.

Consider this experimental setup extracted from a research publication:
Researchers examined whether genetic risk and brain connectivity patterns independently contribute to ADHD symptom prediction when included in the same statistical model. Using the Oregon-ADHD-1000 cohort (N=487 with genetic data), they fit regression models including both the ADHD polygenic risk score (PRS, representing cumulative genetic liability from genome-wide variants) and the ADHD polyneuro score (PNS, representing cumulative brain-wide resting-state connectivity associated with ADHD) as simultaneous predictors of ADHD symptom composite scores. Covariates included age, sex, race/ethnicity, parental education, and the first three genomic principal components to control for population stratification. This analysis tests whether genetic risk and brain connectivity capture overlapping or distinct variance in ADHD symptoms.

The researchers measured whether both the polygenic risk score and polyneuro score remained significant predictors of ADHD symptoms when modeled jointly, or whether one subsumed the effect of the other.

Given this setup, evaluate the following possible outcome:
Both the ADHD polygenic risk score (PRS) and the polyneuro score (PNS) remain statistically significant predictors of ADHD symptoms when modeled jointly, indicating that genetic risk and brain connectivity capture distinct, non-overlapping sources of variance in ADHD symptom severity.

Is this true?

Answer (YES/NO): YES